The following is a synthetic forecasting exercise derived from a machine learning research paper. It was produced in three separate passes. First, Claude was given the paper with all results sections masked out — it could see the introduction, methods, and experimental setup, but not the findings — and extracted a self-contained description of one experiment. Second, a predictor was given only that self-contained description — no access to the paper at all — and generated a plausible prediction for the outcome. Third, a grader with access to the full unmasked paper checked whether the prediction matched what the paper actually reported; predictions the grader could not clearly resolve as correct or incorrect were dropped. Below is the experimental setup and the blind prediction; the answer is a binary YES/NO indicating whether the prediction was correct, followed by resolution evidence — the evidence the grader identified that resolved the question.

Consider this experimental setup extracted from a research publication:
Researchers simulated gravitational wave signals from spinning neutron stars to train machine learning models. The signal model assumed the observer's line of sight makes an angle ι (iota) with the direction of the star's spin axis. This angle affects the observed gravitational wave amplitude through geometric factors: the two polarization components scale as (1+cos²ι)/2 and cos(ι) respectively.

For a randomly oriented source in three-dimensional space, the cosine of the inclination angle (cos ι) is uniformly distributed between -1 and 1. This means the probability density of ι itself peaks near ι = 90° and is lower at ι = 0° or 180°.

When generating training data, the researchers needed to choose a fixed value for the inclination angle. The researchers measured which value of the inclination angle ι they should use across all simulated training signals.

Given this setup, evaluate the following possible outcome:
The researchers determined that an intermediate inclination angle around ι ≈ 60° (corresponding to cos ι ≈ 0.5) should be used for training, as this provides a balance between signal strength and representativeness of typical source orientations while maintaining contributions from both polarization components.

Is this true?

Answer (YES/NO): NO